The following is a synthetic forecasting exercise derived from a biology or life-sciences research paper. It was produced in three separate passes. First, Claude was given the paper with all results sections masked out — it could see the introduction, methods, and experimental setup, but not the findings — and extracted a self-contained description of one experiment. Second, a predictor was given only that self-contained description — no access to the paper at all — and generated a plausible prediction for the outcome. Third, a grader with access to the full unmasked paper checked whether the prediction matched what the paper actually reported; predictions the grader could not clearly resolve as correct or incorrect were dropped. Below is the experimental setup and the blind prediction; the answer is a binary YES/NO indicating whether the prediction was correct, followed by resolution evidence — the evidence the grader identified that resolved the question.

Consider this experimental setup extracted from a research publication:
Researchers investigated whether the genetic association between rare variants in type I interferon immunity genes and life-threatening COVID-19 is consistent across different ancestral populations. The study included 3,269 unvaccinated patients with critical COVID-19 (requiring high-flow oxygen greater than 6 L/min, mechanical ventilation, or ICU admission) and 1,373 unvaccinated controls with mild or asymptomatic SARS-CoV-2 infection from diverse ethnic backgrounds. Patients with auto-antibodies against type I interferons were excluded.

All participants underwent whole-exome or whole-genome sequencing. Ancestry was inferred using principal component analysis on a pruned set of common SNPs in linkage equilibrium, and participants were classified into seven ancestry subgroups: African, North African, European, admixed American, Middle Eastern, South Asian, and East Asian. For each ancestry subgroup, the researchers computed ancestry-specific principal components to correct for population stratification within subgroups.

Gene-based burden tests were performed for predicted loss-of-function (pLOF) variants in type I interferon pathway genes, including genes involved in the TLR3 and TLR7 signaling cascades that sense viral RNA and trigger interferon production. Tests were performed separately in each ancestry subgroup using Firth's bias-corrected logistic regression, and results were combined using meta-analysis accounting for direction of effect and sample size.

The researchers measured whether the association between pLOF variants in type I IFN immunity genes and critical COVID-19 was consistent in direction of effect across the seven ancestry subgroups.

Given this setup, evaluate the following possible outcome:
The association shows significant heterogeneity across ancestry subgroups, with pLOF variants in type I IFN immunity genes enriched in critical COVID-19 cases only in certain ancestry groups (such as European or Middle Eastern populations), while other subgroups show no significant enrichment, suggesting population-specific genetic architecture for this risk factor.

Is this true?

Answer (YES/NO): NO